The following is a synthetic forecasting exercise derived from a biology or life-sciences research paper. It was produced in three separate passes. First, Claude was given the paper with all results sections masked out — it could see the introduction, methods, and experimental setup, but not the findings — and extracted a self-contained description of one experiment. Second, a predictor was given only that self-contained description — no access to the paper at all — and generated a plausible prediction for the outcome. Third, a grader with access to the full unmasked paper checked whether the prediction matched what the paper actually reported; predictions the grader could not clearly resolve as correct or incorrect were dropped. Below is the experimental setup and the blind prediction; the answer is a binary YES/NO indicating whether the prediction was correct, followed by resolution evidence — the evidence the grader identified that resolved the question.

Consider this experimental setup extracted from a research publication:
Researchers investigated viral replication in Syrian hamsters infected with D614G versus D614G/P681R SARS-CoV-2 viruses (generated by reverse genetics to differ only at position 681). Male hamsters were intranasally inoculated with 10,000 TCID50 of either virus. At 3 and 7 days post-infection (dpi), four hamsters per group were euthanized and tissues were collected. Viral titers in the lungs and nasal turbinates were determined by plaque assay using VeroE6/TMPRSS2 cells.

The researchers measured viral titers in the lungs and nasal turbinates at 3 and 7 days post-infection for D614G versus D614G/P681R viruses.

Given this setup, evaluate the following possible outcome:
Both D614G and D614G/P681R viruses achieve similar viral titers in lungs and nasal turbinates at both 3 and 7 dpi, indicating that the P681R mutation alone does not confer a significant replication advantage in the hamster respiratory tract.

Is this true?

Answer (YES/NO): NO